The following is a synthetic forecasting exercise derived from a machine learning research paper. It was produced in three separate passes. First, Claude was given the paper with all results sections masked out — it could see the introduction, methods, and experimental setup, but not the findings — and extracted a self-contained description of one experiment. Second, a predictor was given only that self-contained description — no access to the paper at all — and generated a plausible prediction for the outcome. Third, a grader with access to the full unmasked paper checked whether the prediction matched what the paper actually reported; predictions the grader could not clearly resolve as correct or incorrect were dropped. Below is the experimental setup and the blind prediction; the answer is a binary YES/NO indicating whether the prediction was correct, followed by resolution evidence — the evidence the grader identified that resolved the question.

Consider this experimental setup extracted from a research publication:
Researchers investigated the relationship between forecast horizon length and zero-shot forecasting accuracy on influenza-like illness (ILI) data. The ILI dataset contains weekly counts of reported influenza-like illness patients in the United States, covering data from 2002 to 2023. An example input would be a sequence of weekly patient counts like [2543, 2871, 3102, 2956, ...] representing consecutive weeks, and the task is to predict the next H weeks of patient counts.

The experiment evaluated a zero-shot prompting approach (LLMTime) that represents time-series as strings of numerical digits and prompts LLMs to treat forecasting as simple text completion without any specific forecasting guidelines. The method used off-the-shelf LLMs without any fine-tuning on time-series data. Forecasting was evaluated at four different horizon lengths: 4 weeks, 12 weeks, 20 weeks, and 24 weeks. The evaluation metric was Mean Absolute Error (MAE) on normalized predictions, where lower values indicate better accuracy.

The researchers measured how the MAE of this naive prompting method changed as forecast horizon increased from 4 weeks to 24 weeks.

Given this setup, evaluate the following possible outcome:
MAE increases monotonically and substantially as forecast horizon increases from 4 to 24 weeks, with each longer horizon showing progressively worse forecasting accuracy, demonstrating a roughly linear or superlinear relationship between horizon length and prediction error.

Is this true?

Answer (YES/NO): NO